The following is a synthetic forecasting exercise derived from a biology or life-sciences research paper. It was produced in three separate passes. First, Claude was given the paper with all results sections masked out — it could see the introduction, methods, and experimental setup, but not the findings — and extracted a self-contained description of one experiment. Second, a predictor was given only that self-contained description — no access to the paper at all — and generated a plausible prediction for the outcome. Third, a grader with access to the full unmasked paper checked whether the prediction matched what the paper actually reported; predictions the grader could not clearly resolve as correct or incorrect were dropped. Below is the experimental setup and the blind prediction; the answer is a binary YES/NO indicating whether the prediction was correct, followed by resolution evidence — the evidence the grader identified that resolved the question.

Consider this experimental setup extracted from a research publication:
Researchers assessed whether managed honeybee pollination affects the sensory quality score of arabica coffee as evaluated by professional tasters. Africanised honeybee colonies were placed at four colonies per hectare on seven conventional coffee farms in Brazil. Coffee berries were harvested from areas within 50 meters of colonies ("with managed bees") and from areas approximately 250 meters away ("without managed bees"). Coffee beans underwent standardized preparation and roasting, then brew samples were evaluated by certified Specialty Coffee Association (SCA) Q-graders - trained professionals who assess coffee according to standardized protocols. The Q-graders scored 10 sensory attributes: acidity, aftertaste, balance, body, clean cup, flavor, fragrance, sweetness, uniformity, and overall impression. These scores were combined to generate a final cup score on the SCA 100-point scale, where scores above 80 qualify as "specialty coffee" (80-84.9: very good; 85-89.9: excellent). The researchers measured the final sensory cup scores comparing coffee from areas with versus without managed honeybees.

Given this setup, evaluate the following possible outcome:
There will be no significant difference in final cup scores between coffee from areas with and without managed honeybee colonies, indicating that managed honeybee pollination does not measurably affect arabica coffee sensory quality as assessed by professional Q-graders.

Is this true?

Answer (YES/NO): NO